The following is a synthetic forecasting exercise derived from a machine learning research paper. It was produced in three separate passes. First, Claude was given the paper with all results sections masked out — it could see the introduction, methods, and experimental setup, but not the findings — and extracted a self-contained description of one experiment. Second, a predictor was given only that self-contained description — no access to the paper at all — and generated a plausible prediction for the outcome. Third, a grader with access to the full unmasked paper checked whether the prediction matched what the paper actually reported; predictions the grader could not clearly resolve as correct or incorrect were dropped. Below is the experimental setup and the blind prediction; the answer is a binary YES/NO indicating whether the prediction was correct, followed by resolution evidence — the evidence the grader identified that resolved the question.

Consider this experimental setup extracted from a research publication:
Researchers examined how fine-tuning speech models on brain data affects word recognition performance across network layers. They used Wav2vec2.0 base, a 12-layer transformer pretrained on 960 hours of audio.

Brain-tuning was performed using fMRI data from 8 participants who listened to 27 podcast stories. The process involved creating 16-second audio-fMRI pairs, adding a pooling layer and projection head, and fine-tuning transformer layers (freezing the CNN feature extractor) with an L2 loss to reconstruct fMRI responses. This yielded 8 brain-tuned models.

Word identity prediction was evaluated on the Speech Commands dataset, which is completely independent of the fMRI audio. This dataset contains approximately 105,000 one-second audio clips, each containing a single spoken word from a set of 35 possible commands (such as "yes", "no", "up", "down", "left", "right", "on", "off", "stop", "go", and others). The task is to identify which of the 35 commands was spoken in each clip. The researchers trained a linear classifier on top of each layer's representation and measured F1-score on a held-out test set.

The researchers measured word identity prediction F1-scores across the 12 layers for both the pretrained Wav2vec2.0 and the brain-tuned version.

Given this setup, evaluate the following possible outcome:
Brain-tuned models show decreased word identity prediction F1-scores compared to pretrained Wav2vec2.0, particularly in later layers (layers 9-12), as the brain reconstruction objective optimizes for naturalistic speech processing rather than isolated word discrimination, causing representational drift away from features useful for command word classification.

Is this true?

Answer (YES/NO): NO